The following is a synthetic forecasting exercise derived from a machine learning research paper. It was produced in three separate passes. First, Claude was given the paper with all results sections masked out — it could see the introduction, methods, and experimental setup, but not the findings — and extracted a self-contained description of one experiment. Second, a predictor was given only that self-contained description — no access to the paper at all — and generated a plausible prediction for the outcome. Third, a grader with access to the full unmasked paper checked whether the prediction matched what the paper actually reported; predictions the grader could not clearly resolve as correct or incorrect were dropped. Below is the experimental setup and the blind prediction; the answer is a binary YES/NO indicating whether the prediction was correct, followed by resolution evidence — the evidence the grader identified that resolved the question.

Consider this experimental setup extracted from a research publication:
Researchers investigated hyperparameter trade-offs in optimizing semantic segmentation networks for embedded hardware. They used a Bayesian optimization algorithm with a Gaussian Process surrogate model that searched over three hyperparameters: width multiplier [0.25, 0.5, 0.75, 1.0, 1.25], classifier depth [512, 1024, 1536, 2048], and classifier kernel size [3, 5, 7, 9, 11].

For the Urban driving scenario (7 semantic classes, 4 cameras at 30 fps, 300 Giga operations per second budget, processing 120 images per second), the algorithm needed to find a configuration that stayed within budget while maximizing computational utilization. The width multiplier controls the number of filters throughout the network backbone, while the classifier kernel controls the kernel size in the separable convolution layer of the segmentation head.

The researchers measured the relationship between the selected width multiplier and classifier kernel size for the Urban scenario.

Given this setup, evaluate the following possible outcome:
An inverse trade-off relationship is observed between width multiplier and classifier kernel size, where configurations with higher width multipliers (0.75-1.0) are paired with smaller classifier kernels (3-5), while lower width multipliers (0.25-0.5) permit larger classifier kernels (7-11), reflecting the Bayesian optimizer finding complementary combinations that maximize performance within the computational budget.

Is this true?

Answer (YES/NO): NO